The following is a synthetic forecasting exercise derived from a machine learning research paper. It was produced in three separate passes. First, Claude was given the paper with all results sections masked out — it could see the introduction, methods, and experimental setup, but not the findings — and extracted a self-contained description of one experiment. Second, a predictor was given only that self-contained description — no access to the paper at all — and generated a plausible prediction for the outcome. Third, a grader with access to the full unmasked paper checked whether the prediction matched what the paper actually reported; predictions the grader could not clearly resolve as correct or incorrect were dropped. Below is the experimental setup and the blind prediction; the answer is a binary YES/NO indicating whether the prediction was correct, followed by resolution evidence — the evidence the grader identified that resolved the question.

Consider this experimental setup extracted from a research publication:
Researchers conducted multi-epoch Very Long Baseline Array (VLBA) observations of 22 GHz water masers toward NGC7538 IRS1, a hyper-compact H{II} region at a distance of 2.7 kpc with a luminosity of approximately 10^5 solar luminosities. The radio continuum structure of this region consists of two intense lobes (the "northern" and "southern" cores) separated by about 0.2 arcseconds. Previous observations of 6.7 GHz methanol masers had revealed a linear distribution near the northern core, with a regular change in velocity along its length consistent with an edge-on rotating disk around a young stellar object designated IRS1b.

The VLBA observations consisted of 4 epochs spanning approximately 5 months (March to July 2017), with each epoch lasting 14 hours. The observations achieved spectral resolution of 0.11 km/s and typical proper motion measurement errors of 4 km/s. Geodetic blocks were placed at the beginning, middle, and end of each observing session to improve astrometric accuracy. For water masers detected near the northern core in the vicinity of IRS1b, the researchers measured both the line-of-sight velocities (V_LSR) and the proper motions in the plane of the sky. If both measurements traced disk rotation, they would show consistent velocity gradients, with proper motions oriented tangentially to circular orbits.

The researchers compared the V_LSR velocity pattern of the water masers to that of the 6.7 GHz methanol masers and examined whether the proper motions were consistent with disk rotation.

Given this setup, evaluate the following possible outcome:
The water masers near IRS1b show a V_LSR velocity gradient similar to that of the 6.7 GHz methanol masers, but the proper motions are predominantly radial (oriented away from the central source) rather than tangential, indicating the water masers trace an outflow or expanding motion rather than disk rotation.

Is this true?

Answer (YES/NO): YES